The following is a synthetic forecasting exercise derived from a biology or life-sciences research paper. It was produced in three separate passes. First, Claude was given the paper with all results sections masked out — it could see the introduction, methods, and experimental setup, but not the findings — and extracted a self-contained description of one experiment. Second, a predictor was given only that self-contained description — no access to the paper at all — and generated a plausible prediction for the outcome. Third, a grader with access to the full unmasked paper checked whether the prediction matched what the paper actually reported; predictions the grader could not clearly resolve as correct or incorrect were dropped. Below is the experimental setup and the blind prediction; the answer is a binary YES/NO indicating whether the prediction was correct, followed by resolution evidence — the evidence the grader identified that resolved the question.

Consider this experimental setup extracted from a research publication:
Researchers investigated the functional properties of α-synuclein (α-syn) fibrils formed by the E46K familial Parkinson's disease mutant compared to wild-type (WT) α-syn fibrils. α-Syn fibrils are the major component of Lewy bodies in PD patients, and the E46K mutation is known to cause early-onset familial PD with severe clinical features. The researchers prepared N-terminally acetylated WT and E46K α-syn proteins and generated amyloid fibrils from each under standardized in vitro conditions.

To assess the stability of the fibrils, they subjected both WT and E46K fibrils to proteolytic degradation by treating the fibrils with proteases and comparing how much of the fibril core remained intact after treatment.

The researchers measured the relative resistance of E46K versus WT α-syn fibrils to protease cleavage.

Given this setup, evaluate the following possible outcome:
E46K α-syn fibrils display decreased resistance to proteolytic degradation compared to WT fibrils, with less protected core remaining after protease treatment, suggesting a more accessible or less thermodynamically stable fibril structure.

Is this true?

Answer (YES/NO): YES